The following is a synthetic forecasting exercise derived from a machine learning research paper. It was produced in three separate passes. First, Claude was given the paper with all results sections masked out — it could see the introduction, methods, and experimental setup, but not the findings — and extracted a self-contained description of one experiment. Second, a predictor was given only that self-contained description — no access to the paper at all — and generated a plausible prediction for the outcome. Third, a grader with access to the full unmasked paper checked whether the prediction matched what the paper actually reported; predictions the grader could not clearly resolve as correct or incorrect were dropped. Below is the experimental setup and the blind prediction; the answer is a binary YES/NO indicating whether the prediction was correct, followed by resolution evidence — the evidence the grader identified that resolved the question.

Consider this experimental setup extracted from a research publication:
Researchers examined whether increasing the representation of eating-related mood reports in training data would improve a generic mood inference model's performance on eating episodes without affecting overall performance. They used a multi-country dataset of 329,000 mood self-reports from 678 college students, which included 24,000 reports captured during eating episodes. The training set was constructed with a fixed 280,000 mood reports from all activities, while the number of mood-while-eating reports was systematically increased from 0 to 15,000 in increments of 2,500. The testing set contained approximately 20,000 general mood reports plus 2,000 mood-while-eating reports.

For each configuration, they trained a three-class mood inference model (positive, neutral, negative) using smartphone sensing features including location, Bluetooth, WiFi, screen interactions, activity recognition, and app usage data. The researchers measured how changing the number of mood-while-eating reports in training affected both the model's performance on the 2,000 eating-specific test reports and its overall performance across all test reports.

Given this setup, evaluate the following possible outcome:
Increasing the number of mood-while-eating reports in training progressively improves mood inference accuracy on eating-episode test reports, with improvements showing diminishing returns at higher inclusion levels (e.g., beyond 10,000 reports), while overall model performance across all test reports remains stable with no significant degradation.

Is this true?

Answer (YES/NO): NO